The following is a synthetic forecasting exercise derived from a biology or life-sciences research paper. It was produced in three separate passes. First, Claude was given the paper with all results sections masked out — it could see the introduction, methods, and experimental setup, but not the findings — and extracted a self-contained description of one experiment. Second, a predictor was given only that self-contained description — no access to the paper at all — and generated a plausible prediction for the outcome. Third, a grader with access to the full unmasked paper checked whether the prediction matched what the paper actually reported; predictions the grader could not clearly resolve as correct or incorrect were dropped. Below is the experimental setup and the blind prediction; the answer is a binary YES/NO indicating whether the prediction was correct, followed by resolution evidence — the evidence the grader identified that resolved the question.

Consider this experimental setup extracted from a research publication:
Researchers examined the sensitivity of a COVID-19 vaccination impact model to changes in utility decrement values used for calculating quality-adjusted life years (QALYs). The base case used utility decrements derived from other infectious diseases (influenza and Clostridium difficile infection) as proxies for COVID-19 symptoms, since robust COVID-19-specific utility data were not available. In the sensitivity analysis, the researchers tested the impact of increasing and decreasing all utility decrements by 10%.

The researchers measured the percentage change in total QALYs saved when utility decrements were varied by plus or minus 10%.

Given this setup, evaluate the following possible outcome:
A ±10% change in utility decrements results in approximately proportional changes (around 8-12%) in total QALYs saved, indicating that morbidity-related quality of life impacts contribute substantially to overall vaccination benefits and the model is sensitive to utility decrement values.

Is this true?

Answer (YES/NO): NO